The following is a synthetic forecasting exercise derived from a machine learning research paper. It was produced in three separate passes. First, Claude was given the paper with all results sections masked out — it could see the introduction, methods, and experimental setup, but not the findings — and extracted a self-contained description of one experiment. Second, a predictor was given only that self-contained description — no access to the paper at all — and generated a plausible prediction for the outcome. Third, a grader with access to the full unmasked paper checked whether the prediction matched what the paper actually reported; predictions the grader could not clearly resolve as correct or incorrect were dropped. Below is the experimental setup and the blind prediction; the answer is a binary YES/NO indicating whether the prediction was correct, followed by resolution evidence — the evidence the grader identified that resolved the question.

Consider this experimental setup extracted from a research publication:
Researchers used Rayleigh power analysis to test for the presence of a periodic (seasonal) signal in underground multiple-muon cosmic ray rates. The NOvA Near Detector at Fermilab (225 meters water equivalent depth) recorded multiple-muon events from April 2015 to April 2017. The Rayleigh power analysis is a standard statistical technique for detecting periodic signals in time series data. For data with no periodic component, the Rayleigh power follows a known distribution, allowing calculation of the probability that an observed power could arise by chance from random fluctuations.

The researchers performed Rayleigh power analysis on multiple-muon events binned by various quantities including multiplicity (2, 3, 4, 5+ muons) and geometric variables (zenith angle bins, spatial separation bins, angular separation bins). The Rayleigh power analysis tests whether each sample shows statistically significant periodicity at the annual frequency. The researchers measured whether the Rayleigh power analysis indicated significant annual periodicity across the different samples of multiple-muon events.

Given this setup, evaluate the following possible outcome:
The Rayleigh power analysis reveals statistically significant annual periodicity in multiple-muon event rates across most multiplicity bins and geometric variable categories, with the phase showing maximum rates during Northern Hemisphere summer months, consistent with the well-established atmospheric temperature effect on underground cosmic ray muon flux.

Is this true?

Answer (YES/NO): NO